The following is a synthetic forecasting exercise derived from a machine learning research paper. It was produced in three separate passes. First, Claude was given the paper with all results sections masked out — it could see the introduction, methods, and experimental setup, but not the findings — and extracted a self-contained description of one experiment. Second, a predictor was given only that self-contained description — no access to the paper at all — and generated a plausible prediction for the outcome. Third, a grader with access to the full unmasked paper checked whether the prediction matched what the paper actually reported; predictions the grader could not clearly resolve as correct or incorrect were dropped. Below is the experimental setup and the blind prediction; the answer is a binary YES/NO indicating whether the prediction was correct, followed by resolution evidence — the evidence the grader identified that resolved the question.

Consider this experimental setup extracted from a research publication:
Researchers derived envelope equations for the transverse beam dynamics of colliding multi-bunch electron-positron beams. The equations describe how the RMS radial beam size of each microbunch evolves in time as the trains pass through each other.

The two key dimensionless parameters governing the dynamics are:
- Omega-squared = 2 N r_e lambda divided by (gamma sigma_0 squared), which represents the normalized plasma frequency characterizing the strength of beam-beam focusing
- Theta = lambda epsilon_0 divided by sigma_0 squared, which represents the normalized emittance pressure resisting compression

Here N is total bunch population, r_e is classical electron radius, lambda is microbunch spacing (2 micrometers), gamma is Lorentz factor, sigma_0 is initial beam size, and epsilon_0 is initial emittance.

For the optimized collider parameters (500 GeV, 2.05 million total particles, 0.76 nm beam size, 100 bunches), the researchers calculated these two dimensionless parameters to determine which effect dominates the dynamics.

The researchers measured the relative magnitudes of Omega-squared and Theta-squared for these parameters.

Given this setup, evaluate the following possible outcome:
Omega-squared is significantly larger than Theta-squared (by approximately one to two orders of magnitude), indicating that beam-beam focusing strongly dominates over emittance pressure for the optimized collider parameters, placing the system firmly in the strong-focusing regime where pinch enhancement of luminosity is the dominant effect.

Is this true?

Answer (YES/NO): YES